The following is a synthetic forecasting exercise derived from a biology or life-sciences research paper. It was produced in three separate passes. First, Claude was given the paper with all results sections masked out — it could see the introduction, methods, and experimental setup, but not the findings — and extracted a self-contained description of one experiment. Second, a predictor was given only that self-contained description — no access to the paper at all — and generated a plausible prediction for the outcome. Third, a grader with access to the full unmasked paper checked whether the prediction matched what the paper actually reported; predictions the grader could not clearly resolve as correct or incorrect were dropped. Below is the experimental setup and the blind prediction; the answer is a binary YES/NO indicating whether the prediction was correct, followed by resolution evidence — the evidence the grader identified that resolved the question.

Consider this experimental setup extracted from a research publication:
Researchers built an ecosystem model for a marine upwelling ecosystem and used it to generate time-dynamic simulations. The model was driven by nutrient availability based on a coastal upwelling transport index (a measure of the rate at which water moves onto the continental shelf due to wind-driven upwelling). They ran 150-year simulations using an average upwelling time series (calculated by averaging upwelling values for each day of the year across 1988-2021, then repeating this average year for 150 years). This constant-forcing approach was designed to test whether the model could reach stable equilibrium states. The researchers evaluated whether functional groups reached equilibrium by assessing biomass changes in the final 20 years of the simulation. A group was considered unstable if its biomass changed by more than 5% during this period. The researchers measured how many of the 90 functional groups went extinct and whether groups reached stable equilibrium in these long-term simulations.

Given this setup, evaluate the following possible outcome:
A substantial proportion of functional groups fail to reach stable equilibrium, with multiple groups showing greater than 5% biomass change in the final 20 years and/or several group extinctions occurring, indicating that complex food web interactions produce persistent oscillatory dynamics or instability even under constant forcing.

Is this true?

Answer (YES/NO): NO